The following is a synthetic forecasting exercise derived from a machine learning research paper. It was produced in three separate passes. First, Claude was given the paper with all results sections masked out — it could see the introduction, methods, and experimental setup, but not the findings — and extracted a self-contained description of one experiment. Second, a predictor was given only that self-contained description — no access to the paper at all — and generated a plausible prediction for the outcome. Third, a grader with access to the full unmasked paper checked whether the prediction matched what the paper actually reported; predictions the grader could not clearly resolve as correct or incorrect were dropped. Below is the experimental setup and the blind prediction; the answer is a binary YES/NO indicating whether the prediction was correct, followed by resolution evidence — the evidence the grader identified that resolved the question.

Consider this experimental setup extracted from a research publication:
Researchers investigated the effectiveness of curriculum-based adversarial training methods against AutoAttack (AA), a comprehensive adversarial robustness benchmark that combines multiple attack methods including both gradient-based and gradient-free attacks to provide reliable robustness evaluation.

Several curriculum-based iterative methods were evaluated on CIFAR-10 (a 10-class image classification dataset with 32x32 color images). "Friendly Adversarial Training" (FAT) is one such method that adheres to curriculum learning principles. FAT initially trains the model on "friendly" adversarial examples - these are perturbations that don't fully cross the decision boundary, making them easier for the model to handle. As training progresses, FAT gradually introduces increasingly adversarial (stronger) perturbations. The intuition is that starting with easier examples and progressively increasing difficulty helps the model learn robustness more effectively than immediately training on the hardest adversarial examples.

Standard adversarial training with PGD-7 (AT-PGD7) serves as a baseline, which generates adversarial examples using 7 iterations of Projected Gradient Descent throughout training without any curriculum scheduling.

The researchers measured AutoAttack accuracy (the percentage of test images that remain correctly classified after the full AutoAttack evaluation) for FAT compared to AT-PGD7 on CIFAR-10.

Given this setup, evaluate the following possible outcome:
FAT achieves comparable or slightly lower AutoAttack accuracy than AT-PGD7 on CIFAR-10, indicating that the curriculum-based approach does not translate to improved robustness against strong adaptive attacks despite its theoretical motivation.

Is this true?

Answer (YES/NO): NO